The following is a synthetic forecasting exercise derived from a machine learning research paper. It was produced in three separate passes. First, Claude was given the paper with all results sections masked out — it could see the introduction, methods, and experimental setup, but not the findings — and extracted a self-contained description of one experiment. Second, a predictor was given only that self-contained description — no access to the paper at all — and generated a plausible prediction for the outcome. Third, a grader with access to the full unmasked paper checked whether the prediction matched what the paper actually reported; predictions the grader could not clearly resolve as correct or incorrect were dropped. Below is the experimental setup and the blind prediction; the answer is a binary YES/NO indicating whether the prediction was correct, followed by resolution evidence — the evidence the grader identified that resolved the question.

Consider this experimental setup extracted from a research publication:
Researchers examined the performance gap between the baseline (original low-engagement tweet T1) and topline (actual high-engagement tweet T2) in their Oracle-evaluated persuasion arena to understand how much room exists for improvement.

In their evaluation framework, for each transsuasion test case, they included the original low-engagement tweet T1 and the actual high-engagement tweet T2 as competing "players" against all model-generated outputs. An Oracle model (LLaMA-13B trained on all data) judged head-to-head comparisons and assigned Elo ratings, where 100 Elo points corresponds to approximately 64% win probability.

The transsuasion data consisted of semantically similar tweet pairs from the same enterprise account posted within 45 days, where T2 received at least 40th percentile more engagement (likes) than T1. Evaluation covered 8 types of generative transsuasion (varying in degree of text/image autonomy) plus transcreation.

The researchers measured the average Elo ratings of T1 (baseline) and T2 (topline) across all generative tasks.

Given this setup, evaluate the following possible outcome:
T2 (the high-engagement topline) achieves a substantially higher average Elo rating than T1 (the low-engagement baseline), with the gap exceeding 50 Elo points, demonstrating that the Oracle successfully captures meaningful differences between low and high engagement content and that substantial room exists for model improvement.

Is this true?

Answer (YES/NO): YES